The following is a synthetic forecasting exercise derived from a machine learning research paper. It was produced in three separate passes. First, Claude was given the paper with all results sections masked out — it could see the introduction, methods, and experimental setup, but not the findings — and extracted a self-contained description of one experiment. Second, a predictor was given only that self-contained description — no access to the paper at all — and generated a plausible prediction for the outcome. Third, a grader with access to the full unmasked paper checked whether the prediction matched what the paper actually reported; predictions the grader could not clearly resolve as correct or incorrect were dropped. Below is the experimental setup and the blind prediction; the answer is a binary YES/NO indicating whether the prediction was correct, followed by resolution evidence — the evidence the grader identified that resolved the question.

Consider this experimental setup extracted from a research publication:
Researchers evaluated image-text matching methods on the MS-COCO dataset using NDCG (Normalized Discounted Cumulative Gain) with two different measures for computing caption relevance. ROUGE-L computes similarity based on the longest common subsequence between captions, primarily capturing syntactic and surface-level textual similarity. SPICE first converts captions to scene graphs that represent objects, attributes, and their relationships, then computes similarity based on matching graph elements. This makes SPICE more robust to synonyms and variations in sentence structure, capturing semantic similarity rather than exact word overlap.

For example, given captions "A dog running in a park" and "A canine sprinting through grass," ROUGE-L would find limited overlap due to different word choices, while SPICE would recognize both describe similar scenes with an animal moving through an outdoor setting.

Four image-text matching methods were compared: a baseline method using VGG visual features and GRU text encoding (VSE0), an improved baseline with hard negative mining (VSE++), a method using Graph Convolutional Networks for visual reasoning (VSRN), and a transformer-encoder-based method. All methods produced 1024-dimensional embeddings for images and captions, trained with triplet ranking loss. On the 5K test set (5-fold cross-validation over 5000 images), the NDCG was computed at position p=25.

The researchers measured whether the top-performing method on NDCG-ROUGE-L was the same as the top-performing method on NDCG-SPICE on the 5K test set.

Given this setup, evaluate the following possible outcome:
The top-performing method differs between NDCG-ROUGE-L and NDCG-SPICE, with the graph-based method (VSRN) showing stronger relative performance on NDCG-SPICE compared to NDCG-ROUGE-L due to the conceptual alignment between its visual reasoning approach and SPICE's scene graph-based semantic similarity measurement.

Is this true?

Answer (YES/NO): NO